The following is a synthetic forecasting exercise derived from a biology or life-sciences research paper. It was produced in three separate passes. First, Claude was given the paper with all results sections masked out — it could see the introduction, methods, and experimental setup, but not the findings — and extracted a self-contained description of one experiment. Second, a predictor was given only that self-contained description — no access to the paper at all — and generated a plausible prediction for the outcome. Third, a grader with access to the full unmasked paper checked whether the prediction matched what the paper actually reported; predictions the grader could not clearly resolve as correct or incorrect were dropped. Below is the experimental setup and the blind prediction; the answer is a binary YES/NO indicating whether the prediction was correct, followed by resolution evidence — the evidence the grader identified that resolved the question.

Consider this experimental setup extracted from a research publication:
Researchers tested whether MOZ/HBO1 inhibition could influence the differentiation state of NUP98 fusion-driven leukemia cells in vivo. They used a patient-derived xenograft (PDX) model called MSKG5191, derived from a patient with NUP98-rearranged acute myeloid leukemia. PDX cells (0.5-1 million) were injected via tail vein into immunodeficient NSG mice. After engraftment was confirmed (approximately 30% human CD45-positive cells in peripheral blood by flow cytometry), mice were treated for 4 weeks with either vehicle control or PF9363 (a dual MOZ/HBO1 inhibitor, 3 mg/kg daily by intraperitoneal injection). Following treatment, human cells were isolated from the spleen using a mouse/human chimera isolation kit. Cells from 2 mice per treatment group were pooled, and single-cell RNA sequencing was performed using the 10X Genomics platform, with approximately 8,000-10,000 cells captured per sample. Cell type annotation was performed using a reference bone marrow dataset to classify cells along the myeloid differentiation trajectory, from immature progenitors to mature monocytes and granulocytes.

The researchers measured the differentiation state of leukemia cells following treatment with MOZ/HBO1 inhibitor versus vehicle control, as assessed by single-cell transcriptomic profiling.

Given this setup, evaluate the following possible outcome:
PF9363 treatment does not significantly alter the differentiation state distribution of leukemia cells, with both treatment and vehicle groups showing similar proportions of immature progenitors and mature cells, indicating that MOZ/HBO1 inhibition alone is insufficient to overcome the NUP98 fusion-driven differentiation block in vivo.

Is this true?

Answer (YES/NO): NO